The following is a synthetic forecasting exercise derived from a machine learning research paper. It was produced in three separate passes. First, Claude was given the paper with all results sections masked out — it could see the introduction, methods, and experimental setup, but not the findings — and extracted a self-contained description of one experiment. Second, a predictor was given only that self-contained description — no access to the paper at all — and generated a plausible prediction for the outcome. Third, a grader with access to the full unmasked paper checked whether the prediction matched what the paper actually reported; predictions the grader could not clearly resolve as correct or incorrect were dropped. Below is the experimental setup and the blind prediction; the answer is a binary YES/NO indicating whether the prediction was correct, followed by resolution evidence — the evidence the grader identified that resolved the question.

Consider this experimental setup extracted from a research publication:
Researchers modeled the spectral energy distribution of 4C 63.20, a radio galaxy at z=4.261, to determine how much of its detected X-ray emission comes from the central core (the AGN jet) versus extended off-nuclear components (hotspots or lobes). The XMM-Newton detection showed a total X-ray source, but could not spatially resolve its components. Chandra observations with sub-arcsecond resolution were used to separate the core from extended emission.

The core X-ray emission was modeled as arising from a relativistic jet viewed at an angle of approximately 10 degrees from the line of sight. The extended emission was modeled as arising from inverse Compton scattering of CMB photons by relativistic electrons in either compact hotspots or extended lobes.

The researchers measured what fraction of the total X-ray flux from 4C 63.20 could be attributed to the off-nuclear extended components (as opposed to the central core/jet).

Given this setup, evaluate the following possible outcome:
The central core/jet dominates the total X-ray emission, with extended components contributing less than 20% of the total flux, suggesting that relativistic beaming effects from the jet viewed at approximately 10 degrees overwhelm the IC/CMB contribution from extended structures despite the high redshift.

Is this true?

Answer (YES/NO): NO